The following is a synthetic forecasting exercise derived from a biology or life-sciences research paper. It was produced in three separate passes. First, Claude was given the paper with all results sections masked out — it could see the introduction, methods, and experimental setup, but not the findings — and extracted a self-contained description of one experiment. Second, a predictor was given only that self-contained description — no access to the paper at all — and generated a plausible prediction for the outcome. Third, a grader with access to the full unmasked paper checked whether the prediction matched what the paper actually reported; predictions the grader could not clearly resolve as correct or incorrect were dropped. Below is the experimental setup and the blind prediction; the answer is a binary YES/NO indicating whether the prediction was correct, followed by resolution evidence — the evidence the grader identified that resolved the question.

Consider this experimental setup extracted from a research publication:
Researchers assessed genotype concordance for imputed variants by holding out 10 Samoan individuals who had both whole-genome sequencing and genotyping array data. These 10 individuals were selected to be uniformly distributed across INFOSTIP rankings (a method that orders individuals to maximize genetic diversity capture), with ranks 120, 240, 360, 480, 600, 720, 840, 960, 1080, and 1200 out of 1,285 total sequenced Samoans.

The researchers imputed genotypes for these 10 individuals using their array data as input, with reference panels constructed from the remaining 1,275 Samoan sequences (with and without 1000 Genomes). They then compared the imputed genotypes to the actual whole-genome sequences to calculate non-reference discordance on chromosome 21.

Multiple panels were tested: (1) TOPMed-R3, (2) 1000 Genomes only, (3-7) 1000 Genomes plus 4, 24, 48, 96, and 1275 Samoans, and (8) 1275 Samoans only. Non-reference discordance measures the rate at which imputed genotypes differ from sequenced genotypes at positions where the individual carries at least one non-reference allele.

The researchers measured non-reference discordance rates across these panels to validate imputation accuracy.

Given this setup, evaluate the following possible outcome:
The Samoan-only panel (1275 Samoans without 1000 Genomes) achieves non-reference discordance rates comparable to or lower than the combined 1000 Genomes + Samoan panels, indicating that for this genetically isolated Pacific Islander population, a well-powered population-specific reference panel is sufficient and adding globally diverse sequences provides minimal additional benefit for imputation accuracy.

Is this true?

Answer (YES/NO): NO